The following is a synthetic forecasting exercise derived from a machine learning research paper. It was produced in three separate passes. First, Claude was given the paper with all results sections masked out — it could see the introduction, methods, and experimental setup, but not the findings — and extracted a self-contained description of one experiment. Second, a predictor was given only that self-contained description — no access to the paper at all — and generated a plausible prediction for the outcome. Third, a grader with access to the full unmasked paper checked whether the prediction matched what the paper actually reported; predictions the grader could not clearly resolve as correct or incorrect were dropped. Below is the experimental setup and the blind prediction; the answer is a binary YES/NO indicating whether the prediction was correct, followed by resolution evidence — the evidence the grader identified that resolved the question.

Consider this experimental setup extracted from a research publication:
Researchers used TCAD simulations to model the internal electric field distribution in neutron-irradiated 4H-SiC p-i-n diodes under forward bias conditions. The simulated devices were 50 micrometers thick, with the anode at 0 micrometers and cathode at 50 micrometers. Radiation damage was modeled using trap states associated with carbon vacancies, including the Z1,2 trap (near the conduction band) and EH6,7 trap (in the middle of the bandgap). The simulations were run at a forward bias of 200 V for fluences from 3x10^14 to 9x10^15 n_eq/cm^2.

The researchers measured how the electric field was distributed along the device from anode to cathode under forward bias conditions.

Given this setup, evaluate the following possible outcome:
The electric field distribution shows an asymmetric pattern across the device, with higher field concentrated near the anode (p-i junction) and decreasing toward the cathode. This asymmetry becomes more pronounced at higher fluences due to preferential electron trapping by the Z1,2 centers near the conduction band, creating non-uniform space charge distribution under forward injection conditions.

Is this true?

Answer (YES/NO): NO